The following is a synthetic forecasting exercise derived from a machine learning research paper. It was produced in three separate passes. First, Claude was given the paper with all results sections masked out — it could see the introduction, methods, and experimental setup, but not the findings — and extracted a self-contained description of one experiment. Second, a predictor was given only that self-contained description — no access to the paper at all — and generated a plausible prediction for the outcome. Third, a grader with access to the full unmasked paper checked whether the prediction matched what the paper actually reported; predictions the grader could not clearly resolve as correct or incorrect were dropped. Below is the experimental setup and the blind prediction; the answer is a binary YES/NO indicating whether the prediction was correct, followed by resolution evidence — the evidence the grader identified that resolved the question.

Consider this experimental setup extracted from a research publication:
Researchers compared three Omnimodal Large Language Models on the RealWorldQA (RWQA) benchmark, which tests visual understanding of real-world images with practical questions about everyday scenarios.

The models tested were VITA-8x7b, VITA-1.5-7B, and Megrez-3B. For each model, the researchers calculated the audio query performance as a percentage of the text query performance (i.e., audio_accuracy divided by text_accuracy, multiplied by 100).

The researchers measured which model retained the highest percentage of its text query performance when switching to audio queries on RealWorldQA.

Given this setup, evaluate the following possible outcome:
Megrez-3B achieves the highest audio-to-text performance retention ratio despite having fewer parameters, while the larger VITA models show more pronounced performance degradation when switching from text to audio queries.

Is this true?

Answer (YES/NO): YES